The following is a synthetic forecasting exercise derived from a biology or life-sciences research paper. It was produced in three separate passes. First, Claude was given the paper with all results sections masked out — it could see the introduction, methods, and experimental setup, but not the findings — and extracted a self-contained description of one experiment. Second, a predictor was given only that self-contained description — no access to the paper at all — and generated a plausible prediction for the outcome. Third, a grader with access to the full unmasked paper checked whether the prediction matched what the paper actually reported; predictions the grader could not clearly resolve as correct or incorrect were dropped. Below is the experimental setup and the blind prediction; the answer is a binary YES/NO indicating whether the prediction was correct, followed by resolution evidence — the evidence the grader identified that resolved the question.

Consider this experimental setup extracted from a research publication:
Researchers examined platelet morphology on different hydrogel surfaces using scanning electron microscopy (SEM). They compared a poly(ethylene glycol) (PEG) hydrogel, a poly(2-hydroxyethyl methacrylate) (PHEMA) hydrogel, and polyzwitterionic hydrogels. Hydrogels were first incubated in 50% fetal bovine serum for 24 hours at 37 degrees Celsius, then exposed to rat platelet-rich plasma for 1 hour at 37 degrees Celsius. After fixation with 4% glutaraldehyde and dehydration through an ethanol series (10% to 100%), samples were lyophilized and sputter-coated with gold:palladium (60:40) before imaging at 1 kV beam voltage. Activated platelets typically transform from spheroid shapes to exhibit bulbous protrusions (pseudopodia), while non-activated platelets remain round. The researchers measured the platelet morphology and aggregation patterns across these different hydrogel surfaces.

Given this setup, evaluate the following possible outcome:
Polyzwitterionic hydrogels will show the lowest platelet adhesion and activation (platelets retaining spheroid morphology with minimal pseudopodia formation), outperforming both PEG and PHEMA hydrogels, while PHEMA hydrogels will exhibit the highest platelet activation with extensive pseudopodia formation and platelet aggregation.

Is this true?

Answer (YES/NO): NO